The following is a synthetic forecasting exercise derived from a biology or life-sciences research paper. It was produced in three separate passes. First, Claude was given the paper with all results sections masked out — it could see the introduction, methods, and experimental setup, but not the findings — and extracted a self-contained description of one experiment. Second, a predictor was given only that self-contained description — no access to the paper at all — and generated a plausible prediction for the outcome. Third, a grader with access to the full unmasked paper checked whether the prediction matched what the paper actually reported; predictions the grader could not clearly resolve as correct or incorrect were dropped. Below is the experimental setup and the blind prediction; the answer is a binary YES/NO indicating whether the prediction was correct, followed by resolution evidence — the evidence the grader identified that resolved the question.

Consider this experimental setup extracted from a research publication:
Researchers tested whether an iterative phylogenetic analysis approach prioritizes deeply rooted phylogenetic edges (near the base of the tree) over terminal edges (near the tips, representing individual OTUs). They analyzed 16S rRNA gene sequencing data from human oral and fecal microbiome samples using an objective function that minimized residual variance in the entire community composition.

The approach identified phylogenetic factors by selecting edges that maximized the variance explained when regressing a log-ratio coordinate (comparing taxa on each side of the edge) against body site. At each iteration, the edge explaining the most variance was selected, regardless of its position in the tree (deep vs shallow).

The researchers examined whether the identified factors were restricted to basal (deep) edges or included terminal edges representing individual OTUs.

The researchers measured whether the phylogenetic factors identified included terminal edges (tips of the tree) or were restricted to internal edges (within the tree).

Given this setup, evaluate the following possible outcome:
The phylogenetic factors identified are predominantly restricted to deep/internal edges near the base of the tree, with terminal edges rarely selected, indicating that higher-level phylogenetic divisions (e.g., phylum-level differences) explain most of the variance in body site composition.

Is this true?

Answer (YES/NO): NO